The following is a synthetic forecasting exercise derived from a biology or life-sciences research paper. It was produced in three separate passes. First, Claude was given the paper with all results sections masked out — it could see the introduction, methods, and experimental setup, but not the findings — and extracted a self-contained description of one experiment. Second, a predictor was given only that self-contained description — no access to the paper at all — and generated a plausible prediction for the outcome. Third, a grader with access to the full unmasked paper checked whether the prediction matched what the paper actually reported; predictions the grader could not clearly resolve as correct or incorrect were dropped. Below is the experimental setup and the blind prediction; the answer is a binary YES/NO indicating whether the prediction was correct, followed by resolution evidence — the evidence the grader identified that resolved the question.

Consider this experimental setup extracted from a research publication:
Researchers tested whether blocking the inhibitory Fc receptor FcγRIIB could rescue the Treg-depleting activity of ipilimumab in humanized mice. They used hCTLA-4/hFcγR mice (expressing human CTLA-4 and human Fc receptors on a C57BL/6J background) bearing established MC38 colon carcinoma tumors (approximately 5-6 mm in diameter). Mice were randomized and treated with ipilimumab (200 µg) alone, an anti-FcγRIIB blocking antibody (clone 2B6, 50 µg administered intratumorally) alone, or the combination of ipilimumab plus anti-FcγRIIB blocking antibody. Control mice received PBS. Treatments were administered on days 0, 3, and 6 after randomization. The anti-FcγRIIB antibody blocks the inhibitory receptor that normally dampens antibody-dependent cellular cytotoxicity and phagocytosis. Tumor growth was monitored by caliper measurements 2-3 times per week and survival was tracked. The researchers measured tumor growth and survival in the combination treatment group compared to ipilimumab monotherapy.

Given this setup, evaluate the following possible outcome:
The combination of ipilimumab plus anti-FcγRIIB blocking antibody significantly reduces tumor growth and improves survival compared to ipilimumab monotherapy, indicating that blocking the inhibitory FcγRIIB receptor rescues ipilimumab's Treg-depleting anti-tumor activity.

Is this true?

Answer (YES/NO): YES